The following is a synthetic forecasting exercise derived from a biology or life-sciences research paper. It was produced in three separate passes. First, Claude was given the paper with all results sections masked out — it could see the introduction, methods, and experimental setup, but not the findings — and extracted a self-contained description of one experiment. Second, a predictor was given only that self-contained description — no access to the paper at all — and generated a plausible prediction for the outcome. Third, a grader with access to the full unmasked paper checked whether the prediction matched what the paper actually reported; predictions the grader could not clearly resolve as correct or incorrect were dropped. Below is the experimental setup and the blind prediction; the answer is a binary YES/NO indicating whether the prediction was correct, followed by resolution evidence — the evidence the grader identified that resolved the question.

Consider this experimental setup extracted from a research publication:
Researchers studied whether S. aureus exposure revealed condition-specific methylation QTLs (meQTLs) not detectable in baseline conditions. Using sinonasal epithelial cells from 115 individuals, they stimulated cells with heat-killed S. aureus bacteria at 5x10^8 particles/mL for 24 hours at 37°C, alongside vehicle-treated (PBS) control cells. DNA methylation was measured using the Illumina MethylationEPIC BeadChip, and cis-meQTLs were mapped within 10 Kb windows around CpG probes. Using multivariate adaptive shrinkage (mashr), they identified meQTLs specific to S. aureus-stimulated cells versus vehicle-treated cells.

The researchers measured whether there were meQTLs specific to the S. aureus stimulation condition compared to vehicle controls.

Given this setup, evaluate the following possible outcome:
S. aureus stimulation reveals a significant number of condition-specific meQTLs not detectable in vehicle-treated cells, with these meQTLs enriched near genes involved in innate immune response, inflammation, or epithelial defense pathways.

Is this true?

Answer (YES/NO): NO